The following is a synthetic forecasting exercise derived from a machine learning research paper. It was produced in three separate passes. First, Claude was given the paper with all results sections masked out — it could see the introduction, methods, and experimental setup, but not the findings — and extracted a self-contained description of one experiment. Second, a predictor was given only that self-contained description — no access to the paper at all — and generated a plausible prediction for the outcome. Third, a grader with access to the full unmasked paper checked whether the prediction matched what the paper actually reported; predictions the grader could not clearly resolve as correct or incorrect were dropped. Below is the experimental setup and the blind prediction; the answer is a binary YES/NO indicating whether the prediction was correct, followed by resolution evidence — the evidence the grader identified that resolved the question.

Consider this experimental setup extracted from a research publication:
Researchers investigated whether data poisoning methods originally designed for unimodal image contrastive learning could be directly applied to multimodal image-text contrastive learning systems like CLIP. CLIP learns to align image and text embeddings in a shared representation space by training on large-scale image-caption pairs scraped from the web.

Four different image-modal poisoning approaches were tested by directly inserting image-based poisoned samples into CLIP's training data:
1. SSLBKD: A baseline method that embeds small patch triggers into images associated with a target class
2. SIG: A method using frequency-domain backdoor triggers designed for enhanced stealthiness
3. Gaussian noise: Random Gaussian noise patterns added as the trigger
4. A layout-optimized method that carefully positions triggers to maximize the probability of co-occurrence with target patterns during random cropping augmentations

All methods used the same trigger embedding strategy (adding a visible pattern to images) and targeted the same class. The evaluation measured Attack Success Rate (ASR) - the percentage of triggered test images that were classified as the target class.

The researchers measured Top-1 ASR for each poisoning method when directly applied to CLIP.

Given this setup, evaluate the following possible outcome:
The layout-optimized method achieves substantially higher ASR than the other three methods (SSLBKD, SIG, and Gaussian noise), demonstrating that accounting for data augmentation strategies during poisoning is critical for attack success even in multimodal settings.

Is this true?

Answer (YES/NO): NO